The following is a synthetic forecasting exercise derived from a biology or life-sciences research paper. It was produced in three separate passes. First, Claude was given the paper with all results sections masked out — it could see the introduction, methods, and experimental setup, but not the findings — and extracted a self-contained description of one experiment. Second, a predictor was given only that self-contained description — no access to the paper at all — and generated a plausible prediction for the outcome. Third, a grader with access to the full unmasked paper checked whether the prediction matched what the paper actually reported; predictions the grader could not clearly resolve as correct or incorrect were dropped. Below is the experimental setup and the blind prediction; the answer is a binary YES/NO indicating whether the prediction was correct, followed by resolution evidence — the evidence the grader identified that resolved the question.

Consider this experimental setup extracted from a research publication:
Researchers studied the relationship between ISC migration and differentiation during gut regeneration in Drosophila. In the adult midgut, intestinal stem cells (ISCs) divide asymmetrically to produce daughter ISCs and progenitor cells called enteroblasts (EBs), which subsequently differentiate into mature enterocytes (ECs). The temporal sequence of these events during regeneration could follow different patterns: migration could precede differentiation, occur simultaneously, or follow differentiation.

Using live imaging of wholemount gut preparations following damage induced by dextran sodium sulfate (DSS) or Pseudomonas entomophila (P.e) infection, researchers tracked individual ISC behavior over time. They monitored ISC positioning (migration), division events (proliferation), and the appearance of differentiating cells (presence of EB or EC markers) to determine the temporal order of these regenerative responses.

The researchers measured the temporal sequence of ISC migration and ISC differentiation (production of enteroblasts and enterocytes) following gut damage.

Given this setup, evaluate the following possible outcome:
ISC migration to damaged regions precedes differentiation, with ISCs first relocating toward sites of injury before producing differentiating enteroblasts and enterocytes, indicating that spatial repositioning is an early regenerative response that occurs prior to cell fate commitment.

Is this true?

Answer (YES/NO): YES